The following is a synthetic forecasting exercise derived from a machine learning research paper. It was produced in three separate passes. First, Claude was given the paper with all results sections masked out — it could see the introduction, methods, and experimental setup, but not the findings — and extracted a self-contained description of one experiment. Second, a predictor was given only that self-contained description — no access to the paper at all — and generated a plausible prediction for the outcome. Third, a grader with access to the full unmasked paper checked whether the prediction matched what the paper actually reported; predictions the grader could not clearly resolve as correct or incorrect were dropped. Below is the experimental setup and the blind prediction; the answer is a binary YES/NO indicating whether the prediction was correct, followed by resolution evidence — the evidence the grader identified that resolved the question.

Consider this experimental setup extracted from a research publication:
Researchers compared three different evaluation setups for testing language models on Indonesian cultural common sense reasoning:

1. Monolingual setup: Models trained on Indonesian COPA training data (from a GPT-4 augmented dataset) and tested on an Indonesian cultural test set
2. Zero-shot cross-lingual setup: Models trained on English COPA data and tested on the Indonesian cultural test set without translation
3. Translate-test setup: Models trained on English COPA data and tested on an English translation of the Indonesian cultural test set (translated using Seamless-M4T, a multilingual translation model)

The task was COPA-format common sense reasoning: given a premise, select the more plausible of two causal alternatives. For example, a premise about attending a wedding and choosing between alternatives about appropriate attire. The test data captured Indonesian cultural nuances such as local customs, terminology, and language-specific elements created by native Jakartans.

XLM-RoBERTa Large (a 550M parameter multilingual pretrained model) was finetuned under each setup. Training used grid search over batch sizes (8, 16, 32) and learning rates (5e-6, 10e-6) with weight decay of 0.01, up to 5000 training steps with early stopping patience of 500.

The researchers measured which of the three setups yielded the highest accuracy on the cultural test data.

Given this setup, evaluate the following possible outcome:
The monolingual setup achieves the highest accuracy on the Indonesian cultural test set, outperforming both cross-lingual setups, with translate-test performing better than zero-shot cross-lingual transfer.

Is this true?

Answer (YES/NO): NO